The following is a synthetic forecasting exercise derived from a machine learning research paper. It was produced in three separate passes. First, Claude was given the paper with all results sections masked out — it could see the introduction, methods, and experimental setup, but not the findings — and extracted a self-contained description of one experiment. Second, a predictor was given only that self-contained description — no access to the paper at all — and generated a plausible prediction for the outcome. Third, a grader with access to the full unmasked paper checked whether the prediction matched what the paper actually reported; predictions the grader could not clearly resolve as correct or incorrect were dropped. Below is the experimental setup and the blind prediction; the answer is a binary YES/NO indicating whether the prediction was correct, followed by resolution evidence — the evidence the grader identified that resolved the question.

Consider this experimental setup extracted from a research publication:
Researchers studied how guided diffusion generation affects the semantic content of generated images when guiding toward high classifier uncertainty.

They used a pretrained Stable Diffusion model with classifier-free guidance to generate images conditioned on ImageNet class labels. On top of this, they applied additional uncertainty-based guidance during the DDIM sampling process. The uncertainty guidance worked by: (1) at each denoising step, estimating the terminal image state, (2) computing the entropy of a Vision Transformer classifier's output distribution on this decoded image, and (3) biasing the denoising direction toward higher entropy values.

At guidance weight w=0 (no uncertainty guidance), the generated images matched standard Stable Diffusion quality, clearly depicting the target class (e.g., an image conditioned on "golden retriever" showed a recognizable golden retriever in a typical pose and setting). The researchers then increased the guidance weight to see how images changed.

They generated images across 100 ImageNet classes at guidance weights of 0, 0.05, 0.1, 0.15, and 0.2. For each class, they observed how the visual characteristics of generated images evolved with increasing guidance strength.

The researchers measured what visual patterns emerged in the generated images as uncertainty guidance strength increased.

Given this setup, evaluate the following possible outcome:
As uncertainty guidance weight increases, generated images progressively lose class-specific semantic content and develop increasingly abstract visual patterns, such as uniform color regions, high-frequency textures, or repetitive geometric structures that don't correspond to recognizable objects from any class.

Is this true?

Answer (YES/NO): NO